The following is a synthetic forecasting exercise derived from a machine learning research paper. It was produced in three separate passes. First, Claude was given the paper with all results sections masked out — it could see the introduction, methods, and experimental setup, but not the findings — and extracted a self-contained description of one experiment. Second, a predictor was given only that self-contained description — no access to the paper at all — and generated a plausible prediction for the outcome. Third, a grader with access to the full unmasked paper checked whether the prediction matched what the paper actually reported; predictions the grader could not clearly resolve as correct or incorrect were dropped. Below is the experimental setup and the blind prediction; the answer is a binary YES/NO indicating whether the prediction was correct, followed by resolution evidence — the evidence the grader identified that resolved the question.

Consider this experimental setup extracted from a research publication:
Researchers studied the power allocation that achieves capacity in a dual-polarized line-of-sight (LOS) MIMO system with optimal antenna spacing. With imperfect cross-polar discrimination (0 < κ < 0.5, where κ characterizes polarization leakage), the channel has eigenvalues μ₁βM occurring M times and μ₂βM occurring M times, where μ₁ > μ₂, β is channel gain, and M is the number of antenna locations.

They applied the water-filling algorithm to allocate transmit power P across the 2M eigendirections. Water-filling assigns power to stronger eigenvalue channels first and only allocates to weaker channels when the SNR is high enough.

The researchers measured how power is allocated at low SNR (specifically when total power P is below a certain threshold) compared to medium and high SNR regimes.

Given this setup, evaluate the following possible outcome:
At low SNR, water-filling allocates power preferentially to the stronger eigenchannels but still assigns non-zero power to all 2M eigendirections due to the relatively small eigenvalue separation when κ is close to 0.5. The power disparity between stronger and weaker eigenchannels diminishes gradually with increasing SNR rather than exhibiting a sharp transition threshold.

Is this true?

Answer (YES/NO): NO